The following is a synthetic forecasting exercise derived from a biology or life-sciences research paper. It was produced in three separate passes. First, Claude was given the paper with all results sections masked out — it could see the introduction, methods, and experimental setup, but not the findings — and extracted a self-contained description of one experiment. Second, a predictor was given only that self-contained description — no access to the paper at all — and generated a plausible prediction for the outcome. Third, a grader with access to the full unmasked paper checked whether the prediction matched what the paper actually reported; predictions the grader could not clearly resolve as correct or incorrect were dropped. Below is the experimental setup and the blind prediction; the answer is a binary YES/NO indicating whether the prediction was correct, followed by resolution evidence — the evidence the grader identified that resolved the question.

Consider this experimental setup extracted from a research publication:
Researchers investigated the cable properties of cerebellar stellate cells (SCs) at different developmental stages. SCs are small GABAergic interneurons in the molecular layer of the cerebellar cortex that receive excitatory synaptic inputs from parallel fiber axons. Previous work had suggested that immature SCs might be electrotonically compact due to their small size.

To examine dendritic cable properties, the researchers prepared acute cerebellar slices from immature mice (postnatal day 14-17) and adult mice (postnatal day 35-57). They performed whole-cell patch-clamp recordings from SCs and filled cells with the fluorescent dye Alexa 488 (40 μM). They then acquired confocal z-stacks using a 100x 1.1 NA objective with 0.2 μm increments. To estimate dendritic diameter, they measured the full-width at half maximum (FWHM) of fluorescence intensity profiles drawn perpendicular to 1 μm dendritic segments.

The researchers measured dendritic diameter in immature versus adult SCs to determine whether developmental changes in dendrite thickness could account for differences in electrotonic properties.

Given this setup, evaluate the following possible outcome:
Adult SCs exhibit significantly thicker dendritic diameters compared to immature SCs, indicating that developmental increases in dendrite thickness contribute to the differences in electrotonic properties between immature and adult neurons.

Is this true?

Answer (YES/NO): NO